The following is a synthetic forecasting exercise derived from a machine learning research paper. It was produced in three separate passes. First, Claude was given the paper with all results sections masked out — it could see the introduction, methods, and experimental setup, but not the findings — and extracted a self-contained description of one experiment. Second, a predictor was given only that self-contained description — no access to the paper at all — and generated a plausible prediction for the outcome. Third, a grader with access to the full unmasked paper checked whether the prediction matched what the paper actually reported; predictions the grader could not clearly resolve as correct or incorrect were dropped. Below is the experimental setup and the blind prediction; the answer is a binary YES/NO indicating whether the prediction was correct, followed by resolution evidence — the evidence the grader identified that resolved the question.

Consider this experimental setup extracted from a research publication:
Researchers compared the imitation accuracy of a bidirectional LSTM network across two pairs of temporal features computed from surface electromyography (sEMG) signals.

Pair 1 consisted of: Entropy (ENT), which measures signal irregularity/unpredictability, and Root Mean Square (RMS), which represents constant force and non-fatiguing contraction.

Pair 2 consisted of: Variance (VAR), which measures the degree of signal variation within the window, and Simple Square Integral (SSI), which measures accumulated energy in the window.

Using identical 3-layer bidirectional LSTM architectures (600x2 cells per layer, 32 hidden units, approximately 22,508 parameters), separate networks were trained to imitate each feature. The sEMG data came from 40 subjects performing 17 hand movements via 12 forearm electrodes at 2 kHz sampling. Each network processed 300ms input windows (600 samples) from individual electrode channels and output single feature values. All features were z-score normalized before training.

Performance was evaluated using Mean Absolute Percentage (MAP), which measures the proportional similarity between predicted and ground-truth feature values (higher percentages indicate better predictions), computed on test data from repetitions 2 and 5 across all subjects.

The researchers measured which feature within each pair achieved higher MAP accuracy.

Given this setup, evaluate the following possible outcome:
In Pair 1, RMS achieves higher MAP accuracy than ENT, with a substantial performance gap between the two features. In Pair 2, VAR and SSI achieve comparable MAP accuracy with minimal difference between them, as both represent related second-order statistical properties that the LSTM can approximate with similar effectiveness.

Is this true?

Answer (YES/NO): NO